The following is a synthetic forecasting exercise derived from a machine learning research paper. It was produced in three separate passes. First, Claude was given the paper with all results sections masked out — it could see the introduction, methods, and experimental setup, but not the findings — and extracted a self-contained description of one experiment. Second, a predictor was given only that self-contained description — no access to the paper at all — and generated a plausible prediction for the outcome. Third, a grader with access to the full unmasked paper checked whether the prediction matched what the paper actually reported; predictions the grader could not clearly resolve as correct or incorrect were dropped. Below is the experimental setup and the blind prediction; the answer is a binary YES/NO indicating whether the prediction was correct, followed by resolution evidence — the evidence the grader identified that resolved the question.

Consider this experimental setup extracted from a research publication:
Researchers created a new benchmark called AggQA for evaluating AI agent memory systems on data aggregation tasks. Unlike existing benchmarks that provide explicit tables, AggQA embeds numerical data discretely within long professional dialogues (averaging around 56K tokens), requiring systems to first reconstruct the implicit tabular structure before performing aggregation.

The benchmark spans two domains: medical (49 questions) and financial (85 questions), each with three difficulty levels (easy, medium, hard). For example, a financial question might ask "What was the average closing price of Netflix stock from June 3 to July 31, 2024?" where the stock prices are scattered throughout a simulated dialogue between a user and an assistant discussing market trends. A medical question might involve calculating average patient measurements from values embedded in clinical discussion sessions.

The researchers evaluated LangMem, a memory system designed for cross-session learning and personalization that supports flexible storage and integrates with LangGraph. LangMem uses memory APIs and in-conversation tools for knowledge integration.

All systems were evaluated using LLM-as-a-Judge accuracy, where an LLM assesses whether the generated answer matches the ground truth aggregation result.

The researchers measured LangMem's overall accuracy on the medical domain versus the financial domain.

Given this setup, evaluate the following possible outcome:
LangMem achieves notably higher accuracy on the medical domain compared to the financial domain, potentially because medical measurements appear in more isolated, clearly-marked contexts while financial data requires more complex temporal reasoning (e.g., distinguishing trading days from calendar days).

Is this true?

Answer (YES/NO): YES